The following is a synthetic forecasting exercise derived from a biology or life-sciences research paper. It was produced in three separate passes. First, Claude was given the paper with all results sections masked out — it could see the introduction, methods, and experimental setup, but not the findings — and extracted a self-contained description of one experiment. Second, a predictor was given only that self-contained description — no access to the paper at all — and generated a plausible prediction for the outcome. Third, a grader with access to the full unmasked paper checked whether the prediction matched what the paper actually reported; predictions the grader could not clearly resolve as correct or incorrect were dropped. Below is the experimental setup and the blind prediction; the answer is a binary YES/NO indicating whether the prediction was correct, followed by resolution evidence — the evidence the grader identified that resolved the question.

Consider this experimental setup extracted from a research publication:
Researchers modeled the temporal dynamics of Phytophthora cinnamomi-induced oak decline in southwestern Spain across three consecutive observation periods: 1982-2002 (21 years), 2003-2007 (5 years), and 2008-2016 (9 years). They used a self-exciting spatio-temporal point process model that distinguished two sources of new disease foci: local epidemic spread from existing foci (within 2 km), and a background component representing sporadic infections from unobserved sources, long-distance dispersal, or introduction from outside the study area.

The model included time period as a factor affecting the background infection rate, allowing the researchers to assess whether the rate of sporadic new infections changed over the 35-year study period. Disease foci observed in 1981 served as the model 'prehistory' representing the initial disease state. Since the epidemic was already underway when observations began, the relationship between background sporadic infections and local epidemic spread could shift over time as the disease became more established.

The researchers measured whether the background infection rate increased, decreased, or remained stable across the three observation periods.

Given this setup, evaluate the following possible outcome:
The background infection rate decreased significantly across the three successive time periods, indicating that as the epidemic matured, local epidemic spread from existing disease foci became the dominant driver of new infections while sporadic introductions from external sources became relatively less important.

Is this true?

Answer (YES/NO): NO